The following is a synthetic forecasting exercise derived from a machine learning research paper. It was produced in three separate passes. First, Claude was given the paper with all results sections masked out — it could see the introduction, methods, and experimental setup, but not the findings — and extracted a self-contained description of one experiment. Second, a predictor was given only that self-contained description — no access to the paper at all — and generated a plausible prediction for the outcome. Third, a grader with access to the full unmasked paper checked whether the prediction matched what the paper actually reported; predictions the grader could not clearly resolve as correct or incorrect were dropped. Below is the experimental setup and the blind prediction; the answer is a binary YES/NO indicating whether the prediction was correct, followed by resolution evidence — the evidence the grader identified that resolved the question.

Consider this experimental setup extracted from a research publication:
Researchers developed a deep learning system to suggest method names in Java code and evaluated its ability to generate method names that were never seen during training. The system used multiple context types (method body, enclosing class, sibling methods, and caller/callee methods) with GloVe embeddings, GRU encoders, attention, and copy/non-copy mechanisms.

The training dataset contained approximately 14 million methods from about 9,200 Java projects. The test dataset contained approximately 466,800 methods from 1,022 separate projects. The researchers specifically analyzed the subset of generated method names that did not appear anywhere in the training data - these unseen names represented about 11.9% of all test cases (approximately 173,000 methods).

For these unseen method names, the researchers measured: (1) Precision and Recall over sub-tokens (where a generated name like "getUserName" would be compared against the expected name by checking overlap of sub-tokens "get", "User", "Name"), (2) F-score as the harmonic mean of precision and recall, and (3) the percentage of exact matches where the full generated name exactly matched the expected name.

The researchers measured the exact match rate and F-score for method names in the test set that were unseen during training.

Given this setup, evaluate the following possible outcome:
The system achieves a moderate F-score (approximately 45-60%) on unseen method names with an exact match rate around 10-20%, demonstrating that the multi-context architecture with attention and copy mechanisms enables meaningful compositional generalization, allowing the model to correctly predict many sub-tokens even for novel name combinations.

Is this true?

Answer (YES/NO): YES